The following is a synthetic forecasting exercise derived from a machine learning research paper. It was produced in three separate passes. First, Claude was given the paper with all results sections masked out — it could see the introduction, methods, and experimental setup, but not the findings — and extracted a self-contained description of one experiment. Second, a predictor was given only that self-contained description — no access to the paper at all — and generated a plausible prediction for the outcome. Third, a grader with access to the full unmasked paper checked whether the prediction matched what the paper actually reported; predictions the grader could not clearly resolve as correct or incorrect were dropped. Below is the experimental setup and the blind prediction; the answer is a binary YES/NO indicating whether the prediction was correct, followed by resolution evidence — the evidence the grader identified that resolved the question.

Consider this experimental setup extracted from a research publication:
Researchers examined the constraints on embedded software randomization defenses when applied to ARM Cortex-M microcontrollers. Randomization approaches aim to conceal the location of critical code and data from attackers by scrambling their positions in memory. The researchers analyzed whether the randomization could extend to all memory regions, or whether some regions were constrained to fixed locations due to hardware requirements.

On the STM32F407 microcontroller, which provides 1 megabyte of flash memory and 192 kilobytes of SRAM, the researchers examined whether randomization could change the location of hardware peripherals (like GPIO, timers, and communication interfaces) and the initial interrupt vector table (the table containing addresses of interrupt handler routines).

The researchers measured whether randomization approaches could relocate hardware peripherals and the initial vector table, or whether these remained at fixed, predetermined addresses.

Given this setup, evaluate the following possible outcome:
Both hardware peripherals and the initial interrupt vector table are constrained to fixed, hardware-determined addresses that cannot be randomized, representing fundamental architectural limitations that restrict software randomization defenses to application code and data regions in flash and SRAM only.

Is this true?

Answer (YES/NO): YES